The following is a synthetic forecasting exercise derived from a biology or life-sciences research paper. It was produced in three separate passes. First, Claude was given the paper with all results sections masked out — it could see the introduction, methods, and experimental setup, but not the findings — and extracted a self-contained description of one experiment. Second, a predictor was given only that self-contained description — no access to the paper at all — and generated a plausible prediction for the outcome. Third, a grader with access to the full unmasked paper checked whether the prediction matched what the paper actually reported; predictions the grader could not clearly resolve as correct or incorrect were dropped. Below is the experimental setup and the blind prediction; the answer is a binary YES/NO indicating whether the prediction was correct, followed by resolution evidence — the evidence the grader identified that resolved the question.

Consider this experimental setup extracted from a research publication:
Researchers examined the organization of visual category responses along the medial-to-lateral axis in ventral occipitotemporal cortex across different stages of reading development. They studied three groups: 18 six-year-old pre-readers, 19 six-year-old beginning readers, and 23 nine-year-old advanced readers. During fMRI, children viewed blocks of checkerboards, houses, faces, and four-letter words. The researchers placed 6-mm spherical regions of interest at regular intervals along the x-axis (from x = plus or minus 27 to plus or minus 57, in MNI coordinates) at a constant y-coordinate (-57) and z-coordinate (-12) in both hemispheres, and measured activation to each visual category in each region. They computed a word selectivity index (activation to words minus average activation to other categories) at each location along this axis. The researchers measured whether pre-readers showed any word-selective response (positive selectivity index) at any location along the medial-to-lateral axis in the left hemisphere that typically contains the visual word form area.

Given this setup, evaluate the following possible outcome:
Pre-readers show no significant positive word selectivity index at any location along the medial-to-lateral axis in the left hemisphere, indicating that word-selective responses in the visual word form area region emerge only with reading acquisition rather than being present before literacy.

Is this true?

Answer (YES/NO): YES